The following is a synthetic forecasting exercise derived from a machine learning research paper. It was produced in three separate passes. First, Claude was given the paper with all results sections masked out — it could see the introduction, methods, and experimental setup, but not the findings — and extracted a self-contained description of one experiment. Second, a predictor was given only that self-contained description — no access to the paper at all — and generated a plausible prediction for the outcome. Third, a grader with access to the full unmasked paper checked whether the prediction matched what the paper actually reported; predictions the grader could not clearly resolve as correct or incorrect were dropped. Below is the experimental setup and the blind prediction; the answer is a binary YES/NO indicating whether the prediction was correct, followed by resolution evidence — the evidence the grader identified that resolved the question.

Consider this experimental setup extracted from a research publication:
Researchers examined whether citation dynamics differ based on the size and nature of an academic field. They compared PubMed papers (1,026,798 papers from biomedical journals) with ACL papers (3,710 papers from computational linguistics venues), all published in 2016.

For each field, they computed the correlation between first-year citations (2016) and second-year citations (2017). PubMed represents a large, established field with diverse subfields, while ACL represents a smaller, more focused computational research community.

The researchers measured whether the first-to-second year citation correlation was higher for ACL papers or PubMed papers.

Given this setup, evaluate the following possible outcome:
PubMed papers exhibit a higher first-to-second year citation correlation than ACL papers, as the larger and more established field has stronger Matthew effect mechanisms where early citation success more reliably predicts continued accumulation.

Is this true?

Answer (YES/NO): NO